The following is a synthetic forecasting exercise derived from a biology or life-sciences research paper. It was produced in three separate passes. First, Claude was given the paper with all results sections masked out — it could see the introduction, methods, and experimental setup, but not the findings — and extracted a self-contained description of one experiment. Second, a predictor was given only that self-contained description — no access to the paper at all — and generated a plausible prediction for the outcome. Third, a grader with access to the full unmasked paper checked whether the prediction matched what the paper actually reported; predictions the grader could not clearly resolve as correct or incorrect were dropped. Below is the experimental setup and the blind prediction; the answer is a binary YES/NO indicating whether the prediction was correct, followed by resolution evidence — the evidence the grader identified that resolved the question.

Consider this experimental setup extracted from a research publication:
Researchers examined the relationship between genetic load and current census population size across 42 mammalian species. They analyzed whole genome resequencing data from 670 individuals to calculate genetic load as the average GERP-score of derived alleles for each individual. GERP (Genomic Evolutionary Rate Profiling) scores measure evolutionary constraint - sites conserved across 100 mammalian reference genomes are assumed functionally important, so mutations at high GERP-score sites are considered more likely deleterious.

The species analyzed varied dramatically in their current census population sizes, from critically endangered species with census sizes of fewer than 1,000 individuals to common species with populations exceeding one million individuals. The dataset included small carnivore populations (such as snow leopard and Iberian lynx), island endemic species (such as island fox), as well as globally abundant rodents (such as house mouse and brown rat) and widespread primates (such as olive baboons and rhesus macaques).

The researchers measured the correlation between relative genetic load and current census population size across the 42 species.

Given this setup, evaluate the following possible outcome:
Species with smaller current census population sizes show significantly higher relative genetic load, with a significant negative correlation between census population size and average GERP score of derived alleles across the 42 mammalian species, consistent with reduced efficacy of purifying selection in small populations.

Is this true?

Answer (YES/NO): NO